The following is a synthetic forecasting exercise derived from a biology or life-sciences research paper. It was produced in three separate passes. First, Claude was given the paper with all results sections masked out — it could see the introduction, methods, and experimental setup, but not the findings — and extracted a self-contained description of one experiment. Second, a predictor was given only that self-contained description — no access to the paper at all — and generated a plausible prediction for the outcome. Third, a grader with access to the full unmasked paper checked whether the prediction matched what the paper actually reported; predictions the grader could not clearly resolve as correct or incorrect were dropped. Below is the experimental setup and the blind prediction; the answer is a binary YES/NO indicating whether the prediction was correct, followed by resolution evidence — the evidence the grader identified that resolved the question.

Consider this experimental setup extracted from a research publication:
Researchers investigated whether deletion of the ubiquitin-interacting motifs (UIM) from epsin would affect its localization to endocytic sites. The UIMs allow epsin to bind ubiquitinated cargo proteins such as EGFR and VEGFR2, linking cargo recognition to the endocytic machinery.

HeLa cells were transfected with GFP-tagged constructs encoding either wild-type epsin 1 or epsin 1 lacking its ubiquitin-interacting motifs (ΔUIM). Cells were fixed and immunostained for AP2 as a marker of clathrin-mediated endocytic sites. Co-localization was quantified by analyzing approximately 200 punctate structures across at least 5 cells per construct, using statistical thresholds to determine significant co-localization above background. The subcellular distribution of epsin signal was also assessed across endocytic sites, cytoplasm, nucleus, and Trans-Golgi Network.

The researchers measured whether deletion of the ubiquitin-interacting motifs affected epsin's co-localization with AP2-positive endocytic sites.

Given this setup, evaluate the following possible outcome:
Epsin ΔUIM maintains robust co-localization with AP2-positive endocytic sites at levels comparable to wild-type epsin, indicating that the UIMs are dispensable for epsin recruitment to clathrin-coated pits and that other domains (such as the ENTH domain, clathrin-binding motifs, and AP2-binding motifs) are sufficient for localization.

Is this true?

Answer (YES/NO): YES